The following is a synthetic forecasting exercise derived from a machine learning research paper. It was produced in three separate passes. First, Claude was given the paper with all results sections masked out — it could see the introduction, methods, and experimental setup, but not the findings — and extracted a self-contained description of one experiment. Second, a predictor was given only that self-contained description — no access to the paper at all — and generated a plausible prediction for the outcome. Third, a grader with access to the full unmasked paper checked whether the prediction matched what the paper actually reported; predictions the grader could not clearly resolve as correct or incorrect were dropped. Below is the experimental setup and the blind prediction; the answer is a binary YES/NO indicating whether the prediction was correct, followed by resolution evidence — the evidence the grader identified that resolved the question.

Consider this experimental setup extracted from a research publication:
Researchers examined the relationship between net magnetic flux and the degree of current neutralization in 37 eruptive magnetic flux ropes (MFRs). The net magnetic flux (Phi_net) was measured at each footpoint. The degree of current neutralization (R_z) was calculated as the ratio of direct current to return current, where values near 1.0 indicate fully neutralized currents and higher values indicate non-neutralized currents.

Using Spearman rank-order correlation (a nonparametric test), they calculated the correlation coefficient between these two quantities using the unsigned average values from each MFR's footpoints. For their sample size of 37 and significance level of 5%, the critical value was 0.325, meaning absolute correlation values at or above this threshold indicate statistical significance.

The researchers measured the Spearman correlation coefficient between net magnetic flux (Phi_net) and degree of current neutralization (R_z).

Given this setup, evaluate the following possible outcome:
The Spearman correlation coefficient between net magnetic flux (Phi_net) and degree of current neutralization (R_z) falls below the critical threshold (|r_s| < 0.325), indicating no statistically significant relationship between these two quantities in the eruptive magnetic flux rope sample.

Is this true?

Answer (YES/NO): YES